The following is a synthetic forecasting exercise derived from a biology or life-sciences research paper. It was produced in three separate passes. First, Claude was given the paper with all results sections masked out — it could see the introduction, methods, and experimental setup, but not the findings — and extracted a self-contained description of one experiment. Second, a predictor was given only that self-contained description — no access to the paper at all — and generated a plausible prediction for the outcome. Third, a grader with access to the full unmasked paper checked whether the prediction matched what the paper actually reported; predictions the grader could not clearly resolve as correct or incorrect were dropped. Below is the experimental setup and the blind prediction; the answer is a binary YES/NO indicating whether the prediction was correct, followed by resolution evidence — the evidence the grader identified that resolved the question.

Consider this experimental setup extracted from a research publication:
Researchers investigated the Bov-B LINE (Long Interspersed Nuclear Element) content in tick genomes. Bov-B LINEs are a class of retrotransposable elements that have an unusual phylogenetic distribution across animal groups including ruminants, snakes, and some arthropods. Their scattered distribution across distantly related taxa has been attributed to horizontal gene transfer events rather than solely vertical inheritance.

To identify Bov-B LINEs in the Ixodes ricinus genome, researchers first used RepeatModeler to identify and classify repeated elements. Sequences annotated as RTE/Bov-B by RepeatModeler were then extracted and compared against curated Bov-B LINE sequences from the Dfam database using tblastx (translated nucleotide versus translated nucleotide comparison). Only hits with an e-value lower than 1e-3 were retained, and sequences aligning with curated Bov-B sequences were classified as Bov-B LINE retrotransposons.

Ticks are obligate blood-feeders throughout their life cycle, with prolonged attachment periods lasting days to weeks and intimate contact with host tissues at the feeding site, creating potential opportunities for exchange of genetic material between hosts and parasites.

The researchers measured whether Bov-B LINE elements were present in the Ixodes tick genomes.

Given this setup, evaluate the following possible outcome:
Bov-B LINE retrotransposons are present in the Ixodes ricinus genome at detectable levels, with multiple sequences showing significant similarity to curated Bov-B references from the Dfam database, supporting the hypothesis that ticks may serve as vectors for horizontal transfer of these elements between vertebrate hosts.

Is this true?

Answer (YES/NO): YES